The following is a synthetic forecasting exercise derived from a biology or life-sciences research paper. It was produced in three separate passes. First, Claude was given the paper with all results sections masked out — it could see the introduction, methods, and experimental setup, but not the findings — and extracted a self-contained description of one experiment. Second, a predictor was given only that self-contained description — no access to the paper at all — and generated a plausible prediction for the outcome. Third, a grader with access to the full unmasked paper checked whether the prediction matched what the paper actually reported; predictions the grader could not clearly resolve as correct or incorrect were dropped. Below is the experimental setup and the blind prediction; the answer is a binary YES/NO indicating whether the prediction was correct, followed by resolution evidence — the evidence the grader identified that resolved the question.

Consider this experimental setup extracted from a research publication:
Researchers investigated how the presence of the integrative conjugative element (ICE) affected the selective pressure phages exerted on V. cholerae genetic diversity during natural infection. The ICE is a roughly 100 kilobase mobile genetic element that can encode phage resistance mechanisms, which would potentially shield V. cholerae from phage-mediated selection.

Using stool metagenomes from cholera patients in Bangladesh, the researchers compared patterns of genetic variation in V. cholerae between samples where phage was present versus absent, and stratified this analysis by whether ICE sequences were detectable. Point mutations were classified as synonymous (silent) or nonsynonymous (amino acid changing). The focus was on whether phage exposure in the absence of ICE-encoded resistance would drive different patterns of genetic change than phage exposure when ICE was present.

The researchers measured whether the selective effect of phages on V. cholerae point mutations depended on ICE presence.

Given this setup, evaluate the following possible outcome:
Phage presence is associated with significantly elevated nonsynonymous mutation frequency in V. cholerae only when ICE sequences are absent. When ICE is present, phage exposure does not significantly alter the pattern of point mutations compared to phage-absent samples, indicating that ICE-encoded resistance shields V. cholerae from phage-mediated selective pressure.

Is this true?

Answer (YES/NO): YES